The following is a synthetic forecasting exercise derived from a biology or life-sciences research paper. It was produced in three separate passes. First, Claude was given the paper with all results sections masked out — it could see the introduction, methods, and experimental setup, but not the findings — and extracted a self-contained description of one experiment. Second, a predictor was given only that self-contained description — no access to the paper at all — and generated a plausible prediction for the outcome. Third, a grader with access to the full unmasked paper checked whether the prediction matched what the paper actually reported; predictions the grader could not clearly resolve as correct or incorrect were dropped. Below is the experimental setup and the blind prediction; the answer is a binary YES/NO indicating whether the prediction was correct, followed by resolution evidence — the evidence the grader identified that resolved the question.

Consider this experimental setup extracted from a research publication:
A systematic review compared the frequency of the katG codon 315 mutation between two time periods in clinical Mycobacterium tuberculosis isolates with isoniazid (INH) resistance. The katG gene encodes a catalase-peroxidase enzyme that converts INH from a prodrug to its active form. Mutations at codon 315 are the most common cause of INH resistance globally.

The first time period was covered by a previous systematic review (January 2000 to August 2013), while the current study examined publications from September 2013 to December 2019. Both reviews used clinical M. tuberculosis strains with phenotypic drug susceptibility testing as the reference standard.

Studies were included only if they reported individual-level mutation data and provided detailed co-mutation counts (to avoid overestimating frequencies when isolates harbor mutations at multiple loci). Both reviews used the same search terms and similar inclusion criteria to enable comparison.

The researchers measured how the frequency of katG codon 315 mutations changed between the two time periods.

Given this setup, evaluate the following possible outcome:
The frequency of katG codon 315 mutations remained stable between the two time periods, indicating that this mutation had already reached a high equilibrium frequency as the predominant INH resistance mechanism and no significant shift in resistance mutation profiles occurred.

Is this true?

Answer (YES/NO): NO